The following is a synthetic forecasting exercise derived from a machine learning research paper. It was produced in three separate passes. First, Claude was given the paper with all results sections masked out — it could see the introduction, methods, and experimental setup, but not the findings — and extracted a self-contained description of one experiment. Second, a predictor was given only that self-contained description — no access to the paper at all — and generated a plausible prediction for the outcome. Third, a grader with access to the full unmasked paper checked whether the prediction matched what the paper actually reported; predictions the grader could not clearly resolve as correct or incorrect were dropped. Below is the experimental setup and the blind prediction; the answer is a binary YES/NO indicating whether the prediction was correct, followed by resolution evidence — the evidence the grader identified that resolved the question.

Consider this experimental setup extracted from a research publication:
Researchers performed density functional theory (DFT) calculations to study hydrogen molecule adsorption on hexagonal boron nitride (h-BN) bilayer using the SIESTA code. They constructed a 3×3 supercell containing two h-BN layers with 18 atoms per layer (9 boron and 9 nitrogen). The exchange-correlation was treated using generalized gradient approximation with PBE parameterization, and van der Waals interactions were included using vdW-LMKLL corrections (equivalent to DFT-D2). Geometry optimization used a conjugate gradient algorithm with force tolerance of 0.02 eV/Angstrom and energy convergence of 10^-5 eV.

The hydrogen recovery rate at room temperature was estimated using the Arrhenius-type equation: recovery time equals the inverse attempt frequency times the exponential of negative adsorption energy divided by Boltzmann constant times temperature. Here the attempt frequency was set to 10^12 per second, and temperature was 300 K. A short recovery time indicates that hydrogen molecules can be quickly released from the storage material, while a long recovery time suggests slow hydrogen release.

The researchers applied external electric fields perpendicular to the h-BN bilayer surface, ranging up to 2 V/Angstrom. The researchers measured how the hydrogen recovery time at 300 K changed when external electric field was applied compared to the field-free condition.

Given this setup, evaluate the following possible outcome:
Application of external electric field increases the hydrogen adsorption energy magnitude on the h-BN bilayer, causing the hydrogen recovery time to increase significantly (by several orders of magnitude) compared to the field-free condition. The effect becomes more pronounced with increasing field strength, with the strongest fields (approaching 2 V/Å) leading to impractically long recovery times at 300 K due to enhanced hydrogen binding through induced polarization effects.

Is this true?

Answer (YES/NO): YES